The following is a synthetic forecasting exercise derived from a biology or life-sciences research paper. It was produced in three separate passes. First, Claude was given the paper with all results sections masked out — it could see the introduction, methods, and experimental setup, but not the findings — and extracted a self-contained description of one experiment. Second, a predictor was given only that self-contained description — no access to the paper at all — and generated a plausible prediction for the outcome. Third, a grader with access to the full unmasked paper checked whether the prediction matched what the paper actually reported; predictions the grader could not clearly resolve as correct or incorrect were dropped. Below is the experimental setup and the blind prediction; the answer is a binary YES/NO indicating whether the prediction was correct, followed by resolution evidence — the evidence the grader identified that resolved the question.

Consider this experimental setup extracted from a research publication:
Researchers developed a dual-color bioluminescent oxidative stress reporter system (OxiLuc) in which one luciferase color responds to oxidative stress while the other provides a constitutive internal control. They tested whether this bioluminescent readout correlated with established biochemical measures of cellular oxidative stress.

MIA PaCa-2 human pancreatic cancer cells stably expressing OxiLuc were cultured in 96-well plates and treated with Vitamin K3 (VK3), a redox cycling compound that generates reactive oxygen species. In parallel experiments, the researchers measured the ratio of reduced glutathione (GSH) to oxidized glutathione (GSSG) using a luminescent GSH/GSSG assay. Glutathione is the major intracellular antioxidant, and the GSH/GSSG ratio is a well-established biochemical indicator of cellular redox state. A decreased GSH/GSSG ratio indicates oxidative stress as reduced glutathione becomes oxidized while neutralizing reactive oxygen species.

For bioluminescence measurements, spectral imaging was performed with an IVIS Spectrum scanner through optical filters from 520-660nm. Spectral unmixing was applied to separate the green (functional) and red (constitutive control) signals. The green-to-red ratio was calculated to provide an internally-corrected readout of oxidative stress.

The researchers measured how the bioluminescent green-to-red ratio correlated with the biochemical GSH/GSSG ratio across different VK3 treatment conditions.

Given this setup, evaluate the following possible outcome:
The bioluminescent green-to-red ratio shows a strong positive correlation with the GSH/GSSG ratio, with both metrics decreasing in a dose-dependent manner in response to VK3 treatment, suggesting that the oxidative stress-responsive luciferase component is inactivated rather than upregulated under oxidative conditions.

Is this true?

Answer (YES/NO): NO